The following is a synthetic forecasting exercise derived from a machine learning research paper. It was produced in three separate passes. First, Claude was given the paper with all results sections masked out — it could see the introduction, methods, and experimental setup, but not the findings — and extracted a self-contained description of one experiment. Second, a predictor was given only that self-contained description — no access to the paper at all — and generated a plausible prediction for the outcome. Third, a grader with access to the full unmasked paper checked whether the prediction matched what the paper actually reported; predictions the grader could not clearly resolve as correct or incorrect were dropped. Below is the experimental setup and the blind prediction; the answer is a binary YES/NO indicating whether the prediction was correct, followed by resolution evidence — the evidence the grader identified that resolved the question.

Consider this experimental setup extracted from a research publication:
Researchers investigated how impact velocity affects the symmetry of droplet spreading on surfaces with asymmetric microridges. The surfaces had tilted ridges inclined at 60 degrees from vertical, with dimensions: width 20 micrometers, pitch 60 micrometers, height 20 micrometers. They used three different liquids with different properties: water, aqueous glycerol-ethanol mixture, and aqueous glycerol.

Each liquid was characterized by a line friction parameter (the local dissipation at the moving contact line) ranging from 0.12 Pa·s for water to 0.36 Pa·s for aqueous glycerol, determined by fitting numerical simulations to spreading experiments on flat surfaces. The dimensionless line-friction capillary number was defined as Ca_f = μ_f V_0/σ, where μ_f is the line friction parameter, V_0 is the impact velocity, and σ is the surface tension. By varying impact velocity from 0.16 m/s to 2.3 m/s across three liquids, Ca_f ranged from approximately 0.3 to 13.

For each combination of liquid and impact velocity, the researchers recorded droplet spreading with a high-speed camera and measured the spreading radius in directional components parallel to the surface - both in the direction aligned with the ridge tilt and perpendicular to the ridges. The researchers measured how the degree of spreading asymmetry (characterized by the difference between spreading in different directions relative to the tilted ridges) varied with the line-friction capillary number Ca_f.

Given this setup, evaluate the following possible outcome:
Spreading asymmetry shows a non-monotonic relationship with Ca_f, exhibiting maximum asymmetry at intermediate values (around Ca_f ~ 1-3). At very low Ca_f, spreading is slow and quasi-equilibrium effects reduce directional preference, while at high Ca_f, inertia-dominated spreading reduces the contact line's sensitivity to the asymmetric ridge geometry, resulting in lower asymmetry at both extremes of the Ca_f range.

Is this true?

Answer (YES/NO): NO